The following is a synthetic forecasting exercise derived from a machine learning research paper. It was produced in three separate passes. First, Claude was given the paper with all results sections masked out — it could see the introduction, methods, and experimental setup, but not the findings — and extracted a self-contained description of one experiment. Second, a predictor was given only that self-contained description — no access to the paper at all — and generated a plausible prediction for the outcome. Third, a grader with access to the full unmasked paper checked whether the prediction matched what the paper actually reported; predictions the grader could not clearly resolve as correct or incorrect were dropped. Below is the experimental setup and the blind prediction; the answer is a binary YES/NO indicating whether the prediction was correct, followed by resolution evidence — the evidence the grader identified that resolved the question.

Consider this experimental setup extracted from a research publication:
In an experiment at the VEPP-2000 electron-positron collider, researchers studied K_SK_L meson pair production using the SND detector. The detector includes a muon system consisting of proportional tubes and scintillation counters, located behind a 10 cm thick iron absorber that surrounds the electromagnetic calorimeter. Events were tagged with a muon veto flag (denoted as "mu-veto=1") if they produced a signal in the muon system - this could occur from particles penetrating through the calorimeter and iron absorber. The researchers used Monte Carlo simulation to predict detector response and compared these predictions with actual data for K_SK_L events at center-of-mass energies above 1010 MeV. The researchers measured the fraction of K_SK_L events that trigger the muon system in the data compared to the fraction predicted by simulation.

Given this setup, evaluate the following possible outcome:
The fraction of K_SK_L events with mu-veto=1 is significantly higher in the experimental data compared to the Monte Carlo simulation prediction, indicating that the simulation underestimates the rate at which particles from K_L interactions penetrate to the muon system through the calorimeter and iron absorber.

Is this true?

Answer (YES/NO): NO